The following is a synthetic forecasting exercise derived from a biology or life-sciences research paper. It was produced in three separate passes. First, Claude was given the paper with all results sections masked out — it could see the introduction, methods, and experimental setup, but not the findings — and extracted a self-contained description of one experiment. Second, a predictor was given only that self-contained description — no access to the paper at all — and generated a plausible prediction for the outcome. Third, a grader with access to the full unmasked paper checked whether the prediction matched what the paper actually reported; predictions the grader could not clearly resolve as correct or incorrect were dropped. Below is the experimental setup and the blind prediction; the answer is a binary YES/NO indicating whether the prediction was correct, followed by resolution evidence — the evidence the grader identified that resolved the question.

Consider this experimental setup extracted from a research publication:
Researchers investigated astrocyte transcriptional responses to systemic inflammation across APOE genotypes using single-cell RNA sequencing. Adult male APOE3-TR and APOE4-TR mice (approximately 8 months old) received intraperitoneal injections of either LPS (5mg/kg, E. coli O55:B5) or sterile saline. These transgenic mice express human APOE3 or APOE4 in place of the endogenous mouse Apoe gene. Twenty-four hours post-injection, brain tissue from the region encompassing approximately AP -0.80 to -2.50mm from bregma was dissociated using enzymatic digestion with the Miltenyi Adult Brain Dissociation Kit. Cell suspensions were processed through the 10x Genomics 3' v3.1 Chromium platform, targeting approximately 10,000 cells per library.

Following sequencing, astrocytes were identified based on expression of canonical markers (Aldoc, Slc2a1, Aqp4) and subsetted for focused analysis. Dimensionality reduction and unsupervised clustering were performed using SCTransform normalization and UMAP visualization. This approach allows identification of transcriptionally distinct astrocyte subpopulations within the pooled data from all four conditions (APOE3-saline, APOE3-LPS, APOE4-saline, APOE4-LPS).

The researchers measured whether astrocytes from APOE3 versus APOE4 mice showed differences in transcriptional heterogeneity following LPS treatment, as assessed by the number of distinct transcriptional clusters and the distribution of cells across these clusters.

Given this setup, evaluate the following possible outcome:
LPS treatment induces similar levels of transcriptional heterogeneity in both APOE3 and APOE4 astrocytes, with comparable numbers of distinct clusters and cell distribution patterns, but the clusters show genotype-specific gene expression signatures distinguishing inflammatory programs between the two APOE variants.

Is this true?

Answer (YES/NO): NO